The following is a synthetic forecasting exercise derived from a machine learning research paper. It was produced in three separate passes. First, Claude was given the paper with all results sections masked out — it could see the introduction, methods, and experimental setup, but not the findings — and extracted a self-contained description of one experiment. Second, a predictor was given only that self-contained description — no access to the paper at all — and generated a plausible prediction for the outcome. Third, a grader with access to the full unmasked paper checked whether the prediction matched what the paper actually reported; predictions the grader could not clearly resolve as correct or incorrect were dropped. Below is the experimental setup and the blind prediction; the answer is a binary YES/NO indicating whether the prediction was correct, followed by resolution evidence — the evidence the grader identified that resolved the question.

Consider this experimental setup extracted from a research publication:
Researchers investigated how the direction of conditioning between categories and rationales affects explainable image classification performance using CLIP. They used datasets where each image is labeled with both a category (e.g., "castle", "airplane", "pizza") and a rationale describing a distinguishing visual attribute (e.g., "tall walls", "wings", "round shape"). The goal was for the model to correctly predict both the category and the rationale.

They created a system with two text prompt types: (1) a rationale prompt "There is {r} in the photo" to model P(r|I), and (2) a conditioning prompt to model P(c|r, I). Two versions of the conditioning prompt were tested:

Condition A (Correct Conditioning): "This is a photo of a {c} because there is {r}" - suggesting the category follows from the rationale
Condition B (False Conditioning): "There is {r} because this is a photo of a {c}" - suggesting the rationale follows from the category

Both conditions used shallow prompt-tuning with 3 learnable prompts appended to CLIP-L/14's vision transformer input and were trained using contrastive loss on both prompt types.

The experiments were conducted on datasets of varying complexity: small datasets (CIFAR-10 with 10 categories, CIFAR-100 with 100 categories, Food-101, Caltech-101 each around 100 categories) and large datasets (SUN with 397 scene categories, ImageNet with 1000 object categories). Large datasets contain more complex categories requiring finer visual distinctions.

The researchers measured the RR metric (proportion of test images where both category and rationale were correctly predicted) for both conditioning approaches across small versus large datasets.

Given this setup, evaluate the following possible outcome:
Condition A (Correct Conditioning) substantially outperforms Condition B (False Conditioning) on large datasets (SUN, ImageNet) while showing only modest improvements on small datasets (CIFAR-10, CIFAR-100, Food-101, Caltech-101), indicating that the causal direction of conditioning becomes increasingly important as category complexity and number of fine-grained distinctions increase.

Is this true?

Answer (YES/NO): YES